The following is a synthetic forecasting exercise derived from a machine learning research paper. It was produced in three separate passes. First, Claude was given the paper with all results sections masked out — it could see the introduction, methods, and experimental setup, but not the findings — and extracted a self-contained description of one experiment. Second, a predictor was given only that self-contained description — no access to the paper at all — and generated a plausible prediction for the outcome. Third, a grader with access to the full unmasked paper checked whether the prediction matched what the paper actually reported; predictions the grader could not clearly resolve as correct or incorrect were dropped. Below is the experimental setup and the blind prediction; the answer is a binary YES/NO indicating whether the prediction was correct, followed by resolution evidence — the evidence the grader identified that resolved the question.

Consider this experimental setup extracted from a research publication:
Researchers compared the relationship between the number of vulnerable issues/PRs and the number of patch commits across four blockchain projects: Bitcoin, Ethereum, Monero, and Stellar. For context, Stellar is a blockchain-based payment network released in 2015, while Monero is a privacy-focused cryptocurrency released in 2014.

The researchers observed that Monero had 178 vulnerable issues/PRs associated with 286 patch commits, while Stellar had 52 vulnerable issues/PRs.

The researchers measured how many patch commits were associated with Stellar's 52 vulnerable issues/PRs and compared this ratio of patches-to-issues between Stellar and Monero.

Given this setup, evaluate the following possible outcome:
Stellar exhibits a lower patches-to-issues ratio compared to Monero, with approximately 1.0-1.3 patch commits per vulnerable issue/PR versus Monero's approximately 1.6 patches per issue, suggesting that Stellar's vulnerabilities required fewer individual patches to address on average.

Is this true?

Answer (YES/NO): NO